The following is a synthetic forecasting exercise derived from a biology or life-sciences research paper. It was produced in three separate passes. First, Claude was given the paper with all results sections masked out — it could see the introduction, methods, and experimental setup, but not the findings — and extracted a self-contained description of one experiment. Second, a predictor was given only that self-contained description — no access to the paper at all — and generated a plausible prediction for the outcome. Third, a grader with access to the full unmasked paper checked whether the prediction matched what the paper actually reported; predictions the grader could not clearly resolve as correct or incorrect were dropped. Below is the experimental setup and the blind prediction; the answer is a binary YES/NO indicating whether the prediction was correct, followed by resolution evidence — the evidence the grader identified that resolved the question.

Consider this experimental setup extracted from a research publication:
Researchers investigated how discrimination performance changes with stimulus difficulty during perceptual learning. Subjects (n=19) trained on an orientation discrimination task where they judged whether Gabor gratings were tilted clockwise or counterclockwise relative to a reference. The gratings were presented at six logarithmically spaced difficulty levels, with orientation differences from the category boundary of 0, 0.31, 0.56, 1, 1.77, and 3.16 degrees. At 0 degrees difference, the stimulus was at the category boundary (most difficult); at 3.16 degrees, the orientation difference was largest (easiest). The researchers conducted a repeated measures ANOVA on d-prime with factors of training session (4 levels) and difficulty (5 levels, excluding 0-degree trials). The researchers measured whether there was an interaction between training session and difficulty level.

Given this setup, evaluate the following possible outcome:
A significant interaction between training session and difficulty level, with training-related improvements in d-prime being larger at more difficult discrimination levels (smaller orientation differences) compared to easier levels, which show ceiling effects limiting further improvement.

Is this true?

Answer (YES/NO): NO